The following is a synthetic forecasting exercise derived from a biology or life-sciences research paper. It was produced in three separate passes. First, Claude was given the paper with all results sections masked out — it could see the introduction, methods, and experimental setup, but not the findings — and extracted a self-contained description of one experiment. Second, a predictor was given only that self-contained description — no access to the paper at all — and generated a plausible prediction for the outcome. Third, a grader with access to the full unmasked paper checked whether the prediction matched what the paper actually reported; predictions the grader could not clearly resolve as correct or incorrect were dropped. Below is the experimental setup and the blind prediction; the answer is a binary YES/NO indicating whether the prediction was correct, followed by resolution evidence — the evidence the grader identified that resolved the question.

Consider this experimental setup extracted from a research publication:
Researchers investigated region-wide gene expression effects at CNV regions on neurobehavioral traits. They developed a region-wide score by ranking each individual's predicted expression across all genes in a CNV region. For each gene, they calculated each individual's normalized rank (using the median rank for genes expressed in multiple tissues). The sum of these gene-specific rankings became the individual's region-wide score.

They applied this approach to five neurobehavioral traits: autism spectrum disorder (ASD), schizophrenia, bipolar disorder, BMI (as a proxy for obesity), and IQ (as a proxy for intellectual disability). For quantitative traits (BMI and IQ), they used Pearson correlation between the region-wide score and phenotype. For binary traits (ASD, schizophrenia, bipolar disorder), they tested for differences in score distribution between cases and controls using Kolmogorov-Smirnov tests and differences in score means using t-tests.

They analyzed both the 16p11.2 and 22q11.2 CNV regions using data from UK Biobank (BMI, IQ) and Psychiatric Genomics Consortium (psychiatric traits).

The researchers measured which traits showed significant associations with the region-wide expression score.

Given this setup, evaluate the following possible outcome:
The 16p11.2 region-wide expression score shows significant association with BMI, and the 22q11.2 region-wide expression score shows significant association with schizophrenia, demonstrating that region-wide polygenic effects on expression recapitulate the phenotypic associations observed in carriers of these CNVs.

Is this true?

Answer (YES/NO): NO